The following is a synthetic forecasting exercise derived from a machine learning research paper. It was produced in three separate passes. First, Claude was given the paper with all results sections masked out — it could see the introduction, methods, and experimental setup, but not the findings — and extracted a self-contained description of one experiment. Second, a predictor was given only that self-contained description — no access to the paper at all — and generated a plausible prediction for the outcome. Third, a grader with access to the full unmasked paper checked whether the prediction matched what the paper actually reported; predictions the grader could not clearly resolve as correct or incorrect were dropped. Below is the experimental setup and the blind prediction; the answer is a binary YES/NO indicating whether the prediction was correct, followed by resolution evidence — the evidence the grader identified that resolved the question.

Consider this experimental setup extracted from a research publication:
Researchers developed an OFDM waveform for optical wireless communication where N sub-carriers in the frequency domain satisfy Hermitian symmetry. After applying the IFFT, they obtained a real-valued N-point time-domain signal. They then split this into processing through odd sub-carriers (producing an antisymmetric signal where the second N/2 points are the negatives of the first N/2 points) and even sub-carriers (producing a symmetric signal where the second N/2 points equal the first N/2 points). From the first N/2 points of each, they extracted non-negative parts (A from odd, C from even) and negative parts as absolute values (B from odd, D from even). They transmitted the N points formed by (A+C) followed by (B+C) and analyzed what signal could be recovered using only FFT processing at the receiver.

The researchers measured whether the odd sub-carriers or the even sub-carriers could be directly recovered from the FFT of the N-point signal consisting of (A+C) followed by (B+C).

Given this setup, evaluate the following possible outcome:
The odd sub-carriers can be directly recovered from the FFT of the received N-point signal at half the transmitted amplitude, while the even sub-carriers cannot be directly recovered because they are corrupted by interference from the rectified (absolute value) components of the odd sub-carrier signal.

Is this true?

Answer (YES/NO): YES